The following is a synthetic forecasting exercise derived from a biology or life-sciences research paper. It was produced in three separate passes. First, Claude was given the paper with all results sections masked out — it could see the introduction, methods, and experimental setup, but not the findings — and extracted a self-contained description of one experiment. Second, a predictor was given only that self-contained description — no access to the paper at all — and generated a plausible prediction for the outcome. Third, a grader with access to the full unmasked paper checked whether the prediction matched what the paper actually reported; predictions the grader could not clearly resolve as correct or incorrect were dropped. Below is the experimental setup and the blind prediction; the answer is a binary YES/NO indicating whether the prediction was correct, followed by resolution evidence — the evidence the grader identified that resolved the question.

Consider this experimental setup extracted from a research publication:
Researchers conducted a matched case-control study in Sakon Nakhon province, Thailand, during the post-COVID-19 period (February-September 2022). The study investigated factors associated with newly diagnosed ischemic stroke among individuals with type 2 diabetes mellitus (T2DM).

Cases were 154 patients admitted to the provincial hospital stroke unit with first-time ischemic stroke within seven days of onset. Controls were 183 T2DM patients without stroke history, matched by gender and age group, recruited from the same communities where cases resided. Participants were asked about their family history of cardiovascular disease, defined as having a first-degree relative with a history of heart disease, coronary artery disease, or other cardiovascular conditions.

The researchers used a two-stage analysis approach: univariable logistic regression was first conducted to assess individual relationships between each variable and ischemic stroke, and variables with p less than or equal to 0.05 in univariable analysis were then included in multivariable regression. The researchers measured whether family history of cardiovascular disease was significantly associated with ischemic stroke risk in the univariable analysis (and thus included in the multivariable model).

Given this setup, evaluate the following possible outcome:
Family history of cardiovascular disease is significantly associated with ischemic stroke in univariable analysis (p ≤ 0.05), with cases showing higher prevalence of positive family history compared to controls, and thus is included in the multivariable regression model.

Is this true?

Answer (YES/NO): NO